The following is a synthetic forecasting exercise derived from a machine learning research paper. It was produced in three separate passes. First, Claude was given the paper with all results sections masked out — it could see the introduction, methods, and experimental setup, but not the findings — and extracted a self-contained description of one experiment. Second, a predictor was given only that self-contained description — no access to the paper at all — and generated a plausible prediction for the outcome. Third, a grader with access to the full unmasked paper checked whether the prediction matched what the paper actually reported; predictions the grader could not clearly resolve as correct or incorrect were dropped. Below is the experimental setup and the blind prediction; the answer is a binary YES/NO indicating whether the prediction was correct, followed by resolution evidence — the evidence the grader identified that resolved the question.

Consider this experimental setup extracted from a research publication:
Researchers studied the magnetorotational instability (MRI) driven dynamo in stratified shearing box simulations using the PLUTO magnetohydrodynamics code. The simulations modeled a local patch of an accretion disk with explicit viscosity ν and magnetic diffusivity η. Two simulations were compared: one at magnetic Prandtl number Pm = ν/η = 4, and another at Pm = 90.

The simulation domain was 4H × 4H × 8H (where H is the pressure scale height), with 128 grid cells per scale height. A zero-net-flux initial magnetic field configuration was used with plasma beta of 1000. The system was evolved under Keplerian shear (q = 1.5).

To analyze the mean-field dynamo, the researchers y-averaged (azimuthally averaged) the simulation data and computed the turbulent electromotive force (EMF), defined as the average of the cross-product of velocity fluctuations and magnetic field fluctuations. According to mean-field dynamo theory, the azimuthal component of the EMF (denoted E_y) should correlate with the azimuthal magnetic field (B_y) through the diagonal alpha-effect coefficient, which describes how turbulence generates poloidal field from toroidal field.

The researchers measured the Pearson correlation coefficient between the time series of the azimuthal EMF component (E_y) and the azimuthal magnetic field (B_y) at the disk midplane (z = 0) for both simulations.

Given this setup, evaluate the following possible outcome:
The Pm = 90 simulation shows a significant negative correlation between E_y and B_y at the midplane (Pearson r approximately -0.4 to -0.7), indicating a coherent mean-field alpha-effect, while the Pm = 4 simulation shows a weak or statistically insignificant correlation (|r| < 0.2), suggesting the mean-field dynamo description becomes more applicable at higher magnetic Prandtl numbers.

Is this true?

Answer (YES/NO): NO